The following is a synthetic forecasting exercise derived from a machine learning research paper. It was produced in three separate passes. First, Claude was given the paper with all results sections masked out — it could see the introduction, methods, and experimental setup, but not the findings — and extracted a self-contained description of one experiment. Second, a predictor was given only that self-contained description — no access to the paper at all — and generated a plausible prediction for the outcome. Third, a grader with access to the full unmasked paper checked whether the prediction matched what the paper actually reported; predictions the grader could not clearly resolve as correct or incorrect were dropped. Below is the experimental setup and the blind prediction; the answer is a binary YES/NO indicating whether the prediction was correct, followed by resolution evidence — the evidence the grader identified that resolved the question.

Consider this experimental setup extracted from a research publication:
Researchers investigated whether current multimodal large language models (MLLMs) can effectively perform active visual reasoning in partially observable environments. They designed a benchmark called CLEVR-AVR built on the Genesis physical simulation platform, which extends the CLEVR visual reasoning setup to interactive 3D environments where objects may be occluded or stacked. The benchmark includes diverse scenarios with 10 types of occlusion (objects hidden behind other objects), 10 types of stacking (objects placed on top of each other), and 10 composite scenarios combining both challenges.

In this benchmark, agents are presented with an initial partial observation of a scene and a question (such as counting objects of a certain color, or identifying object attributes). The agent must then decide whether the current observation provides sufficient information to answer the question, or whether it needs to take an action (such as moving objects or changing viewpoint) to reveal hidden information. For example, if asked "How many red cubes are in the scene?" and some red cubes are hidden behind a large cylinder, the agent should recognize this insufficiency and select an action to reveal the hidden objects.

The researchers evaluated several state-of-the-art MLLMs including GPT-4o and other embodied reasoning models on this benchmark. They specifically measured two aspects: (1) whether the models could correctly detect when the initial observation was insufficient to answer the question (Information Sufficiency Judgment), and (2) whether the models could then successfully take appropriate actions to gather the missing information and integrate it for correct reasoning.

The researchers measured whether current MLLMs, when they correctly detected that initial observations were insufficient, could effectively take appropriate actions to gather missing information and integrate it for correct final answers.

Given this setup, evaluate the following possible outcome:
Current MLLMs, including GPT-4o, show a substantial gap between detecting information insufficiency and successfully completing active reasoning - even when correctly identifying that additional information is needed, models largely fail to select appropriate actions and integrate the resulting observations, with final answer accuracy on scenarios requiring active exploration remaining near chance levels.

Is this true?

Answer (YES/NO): NO